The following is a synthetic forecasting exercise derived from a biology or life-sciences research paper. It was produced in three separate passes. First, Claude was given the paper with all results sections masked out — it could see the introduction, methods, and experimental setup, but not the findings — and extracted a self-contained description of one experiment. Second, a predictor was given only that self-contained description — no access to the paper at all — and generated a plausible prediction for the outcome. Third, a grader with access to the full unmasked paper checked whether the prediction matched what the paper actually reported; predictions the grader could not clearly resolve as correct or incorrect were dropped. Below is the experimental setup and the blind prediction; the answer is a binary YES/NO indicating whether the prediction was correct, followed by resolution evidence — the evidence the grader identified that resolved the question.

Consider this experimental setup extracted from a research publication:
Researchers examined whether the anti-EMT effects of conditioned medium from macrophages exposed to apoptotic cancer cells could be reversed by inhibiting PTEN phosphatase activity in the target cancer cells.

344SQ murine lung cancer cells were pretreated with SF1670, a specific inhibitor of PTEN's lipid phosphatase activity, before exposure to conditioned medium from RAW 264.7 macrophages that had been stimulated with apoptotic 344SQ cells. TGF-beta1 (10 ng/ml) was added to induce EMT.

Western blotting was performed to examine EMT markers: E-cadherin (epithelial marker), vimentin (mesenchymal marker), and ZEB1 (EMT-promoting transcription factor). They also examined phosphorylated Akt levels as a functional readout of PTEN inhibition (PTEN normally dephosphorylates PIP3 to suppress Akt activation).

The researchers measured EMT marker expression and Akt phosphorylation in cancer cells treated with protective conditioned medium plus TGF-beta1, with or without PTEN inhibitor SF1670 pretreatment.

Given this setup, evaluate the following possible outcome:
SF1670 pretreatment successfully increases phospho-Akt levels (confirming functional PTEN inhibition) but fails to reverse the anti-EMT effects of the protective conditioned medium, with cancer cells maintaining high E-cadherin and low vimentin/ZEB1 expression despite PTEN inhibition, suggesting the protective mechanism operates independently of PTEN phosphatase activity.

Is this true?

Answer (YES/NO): NO